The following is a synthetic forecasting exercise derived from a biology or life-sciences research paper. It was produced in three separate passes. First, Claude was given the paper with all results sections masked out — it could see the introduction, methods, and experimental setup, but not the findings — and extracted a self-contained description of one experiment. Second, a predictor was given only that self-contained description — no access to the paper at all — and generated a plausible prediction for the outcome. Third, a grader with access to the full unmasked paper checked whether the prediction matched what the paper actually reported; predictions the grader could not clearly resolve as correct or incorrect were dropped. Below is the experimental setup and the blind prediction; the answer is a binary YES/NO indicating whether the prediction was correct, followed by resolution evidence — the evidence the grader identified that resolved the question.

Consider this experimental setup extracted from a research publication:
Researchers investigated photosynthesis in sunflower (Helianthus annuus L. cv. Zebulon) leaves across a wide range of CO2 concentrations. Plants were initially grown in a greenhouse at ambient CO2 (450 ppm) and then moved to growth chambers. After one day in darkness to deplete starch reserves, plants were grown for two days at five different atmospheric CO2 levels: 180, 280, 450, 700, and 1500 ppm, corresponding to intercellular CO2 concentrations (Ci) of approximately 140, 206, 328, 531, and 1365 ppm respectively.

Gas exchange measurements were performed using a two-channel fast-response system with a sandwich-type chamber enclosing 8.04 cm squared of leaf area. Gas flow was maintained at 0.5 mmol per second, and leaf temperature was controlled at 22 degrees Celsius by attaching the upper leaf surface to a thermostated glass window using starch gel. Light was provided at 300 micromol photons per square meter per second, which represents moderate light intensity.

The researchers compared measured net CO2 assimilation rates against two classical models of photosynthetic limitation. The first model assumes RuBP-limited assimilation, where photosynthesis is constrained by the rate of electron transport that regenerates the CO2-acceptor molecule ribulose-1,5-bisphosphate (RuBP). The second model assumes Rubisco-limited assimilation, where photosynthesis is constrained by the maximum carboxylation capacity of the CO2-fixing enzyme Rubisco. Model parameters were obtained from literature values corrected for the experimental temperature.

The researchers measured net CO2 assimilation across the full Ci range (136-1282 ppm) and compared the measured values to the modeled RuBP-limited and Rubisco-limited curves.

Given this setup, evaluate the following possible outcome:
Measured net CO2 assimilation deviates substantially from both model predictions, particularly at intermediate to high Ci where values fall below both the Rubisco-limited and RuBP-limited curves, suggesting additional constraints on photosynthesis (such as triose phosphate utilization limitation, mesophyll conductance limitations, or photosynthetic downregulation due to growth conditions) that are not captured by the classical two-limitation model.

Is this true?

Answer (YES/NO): NO